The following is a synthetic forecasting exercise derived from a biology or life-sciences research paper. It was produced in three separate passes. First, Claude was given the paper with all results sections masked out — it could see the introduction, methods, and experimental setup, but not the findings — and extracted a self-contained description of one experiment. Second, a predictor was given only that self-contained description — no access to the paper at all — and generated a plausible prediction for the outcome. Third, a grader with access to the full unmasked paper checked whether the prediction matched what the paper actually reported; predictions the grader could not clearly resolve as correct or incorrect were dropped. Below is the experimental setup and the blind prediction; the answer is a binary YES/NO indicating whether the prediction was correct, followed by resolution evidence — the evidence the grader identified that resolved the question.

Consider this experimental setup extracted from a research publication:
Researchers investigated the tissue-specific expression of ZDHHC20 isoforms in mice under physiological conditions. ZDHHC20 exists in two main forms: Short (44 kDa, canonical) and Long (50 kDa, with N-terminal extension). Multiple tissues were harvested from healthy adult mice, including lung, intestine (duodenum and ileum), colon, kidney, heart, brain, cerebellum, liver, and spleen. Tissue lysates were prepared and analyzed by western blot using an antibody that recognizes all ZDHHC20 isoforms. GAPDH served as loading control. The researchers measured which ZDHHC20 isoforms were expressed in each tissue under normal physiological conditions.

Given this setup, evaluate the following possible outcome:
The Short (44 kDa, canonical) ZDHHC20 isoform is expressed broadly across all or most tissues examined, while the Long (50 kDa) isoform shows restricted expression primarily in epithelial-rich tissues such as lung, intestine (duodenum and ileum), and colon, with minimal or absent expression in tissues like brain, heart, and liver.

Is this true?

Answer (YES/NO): NO